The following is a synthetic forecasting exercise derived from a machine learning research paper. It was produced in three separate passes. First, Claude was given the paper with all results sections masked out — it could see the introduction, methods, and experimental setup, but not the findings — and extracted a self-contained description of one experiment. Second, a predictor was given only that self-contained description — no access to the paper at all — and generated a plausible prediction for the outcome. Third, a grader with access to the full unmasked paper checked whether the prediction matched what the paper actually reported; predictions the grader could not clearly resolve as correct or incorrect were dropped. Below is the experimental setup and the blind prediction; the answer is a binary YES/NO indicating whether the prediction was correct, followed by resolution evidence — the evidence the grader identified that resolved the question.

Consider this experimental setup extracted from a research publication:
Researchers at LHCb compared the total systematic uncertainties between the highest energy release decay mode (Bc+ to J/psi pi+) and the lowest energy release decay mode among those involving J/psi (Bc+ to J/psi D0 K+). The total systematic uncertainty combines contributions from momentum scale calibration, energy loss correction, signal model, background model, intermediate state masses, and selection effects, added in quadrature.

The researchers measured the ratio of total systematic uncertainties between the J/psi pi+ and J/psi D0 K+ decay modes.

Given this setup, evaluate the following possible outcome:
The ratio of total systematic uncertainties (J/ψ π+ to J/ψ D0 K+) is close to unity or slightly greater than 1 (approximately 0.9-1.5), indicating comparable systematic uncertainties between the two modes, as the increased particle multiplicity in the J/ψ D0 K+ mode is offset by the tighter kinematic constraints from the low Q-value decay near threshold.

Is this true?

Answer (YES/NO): NO